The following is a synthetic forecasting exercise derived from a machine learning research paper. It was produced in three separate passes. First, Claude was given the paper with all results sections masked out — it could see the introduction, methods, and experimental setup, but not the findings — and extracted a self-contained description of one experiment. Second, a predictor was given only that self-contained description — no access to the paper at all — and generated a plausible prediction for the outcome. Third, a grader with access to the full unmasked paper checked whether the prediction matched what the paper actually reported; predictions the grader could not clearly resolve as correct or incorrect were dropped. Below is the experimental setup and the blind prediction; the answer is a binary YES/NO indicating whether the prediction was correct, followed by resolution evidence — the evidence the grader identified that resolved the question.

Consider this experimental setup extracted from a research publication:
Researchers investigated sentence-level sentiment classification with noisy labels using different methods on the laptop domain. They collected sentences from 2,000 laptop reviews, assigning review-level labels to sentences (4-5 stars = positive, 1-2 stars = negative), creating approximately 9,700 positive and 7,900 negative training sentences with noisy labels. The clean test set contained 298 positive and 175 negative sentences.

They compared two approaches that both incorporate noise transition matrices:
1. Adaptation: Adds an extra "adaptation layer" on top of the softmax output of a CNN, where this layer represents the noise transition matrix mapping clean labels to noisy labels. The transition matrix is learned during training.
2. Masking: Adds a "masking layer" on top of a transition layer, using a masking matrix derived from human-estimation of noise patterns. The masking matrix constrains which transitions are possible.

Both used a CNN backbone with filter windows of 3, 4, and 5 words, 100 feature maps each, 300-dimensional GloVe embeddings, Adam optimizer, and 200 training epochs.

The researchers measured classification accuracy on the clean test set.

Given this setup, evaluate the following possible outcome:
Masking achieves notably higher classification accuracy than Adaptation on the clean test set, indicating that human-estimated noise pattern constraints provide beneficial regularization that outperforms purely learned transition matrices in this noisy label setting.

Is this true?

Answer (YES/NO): NO